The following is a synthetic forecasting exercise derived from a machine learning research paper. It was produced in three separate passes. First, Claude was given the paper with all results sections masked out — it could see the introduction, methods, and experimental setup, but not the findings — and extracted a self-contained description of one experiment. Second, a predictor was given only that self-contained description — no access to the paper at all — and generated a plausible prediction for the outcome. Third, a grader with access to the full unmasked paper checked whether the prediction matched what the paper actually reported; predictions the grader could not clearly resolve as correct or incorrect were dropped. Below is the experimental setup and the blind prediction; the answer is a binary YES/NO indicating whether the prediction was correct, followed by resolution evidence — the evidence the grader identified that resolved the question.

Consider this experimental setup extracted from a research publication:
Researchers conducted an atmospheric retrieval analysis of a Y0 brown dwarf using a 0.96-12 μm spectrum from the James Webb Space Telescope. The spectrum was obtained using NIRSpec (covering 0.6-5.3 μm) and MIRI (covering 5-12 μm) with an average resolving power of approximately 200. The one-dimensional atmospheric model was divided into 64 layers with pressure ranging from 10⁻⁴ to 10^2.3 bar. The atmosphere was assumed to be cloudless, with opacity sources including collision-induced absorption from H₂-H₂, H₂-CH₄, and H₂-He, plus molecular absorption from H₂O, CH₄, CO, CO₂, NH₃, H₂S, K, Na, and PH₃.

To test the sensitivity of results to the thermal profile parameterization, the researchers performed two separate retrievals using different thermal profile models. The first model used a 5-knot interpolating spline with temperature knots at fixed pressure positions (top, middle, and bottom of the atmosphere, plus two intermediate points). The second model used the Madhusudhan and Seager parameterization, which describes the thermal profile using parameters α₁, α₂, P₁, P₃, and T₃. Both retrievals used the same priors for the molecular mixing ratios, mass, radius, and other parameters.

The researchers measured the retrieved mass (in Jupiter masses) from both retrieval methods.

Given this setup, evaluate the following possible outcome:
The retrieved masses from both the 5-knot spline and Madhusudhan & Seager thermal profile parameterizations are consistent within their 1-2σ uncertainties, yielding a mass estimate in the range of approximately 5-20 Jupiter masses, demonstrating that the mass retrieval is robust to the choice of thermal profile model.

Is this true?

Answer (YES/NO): NO